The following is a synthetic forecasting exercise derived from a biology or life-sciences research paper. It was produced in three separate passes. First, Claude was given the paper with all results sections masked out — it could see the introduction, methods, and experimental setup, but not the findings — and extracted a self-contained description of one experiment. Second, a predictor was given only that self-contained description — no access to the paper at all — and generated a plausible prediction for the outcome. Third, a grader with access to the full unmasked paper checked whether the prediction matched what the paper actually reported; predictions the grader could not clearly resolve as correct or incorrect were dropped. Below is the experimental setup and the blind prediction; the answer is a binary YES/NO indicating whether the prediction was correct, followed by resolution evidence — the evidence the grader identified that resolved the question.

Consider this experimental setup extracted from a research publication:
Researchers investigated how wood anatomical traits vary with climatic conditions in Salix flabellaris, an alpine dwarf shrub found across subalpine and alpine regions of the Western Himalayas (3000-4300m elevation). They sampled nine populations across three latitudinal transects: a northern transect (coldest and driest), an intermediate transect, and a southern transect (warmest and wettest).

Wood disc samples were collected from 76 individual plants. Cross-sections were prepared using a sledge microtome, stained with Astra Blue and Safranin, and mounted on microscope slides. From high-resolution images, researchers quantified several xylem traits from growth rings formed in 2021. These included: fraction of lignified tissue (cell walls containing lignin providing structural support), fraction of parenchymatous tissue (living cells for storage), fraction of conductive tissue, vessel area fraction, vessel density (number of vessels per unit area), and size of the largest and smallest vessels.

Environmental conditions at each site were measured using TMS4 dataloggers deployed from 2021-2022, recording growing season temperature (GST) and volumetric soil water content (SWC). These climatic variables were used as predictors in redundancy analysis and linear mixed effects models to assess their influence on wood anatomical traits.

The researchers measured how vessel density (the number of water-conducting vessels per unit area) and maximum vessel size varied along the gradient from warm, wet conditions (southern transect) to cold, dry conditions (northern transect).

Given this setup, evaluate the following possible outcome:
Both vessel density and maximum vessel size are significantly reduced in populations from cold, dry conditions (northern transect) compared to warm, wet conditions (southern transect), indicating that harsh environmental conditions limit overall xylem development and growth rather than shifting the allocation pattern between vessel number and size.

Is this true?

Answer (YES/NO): NO